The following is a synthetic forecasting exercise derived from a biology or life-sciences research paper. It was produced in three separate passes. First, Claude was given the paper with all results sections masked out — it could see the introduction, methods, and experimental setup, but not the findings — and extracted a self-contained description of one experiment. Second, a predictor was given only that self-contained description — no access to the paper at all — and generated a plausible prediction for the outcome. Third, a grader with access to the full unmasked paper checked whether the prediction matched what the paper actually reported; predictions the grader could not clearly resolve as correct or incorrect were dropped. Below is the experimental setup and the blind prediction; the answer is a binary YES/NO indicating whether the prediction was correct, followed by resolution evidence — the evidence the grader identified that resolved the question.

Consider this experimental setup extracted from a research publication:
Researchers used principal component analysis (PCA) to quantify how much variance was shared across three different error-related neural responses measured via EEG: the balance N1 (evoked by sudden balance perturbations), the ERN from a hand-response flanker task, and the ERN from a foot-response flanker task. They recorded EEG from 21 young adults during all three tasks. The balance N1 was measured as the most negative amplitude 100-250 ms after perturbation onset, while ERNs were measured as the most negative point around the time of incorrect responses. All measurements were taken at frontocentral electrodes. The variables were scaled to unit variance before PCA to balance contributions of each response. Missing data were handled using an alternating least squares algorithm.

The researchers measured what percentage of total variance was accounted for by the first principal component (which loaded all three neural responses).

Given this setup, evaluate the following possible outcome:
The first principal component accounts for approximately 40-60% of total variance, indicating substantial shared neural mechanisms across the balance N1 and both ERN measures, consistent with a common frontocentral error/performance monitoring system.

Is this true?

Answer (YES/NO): NO